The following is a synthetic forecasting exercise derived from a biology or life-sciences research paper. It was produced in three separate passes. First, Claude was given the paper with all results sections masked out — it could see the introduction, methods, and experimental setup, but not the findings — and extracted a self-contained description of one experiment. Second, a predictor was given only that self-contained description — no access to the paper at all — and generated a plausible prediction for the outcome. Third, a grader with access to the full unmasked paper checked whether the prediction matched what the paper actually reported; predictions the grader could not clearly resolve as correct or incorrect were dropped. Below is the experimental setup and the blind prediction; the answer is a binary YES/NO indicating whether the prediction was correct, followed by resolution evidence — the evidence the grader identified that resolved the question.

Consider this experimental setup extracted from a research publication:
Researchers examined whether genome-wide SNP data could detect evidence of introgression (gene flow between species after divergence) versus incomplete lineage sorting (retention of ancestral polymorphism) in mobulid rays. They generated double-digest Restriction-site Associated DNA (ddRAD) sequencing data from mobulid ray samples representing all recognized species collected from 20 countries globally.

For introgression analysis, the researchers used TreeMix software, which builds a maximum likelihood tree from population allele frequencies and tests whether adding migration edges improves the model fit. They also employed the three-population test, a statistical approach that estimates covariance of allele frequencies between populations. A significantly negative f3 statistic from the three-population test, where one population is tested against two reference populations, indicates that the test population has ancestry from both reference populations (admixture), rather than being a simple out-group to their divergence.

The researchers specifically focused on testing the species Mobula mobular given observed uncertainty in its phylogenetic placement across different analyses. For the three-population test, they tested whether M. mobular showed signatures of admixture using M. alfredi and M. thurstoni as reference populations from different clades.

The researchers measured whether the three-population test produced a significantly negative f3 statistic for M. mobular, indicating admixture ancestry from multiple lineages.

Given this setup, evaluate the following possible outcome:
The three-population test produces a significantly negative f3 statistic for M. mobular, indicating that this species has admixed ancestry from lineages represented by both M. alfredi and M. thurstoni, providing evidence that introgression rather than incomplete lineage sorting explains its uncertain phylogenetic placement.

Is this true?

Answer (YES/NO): NO